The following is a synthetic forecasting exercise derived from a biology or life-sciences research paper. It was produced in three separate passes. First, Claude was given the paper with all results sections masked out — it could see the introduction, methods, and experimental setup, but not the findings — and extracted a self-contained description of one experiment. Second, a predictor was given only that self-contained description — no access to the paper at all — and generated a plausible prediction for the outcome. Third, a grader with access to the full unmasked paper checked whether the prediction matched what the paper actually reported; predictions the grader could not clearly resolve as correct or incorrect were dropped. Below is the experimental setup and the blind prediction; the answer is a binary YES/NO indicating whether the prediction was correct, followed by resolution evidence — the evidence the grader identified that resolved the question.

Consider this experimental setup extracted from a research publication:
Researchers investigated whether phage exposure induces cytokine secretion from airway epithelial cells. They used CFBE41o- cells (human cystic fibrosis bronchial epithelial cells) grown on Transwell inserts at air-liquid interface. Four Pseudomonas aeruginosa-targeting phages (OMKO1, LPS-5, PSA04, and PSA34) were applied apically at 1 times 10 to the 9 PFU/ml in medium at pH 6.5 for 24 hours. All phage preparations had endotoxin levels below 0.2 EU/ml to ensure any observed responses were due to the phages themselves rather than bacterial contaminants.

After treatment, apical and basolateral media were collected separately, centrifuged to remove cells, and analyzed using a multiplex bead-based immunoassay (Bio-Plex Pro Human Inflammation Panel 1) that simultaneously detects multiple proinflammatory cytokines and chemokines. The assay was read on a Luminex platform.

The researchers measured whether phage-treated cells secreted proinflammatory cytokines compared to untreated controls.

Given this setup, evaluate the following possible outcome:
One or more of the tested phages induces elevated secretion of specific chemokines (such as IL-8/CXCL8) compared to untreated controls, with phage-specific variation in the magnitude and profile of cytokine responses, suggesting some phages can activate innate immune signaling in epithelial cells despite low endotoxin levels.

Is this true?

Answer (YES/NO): YES